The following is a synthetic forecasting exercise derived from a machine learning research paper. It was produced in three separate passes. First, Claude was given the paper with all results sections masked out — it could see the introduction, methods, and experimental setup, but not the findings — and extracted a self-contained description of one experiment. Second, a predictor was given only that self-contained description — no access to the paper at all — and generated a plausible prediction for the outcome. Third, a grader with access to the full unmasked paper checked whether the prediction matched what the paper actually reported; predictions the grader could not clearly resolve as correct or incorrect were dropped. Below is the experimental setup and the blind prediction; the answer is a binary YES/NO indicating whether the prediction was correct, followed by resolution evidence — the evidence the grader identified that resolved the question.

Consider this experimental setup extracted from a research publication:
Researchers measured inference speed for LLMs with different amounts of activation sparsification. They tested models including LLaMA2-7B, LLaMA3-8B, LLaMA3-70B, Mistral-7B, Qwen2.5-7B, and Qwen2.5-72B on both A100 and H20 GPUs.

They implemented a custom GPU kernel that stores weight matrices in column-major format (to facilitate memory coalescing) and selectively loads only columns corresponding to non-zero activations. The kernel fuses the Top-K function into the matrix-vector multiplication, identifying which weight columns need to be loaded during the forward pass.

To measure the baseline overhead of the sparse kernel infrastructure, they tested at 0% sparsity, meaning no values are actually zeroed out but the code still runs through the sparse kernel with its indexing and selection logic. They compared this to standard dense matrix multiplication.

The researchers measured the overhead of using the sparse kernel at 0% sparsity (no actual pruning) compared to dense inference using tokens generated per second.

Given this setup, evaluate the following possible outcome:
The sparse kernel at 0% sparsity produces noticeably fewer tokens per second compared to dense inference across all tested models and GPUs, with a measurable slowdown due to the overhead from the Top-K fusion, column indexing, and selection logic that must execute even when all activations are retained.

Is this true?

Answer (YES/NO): YES